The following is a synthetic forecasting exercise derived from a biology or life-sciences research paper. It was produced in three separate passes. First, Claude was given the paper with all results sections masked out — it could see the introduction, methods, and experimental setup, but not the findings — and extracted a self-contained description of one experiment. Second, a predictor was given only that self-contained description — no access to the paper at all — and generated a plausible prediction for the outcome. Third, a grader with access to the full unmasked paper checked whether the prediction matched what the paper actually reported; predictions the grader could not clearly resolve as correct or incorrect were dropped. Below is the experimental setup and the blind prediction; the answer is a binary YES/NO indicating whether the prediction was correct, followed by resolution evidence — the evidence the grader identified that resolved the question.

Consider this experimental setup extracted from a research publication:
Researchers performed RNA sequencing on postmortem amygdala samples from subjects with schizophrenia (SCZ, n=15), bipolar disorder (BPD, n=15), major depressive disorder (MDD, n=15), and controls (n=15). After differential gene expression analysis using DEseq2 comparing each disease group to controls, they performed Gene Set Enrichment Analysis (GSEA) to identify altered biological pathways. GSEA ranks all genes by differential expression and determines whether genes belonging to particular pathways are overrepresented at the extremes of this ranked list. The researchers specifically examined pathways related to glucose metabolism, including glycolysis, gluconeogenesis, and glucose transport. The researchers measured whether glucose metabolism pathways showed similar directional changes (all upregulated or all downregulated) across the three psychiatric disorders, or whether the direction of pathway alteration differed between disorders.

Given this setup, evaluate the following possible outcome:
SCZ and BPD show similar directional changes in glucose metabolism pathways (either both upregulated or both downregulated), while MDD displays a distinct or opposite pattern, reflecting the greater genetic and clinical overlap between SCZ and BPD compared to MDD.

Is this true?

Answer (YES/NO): NO